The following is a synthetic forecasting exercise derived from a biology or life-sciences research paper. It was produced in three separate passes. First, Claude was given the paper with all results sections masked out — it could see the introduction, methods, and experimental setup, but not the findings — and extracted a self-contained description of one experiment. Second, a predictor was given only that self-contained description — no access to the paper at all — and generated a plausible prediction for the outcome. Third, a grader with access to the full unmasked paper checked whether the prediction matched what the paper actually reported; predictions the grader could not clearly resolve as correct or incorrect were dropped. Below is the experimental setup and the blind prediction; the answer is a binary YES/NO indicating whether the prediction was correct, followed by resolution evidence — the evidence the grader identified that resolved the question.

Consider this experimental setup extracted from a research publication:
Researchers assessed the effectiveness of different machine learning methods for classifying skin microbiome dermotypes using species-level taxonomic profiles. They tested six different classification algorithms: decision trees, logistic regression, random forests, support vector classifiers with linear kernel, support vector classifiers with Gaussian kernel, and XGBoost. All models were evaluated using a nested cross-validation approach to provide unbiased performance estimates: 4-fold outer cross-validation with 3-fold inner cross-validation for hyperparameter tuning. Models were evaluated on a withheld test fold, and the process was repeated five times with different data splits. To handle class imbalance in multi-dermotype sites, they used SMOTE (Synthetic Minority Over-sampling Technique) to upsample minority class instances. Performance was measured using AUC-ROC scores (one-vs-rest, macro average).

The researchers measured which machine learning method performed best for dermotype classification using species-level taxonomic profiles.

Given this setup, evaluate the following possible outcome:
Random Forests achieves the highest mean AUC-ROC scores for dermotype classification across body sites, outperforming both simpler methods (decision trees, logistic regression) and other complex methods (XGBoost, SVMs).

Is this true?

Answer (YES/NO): YES